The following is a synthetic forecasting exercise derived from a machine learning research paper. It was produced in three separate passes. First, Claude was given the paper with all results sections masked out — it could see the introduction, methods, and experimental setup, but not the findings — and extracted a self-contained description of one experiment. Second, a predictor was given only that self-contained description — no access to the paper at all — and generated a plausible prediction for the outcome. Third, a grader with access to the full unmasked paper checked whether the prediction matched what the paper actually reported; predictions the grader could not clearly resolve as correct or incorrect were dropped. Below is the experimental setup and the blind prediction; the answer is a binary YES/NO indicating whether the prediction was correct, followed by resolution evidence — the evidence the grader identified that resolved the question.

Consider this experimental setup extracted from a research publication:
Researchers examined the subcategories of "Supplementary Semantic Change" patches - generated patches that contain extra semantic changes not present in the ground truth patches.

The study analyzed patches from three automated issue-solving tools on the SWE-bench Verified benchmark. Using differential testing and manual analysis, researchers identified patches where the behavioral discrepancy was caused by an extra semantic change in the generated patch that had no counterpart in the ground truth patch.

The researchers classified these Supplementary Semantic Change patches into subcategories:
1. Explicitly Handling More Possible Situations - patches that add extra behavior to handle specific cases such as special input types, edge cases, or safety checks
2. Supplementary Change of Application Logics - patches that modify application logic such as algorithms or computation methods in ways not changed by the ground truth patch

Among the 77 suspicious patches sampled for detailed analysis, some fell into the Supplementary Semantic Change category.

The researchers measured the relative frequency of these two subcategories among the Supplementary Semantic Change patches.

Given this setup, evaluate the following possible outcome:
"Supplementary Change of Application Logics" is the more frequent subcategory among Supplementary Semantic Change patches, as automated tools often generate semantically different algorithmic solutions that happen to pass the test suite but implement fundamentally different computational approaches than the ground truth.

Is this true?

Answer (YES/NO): NO